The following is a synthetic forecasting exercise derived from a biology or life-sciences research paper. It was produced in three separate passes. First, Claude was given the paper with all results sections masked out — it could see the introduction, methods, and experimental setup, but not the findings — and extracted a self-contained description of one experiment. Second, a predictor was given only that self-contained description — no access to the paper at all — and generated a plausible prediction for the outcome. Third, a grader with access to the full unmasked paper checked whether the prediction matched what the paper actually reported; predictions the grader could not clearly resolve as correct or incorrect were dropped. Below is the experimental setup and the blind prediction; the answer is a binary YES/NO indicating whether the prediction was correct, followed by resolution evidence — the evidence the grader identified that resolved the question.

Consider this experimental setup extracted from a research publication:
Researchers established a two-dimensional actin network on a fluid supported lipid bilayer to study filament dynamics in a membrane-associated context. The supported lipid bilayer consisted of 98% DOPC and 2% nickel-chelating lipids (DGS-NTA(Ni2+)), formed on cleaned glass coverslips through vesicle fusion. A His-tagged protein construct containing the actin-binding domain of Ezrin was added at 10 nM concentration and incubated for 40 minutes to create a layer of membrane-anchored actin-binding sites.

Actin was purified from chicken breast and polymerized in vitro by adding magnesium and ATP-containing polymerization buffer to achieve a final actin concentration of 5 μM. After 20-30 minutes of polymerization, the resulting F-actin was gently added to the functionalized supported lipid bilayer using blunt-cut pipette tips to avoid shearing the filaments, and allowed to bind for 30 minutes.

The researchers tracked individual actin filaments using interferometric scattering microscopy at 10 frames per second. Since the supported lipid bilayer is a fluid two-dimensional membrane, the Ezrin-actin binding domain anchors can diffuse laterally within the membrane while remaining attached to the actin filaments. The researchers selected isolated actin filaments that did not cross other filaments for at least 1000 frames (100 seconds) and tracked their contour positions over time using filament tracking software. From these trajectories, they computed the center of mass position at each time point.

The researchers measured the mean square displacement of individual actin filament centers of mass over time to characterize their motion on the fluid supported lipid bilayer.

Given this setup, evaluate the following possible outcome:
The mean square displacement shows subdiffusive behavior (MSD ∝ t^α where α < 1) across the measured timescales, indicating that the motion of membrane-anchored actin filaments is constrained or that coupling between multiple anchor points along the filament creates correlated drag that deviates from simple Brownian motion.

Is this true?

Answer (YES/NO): NO